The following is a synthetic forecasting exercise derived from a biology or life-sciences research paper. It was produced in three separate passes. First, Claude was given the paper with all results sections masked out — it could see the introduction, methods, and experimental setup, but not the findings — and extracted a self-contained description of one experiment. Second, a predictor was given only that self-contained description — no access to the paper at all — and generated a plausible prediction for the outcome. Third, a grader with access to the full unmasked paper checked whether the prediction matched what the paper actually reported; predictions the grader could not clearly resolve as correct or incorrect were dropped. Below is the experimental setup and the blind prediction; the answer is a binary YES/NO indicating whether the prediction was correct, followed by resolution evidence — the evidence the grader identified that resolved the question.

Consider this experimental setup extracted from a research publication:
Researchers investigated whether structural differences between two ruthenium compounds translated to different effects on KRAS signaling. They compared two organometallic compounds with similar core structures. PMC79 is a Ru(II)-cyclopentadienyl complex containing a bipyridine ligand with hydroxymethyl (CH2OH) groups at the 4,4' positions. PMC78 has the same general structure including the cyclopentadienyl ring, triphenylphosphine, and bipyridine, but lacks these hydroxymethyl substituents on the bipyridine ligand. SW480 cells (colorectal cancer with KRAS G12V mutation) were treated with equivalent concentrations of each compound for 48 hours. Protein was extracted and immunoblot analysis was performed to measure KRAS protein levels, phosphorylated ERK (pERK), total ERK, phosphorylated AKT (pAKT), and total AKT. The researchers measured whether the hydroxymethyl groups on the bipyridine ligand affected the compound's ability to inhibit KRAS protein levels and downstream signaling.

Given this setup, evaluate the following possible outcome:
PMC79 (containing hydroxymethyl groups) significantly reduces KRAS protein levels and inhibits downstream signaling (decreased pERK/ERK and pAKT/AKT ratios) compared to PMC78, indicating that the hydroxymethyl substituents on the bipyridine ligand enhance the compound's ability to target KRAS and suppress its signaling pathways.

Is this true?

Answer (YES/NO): YES